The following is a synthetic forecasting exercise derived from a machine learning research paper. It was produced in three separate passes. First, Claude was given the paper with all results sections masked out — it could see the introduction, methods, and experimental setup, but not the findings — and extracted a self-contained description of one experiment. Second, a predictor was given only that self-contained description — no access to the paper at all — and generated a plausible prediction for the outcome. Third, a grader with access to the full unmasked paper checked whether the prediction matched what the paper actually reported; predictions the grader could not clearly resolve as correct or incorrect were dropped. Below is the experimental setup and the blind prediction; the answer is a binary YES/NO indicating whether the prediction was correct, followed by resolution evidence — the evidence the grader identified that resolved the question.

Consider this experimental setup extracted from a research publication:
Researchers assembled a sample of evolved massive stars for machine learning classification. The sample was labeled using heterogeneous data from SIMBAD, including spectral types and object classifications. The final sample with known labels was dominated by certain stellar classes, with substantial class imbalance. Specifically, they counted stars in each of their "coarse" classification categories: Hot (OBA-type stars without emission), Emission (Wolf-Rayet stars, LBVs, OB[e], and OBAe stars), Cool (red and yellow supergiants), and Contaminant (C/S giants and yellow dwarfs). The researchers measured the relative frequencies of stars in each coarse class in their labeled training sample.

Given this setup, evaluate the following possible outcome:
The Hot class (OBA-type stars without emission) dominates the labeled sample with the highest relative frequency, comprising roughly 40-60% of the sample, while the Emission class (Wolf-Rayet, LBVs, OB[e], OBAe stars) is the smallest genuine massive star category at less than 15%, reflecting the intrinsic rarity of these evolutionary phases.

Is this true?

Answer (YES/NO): YES